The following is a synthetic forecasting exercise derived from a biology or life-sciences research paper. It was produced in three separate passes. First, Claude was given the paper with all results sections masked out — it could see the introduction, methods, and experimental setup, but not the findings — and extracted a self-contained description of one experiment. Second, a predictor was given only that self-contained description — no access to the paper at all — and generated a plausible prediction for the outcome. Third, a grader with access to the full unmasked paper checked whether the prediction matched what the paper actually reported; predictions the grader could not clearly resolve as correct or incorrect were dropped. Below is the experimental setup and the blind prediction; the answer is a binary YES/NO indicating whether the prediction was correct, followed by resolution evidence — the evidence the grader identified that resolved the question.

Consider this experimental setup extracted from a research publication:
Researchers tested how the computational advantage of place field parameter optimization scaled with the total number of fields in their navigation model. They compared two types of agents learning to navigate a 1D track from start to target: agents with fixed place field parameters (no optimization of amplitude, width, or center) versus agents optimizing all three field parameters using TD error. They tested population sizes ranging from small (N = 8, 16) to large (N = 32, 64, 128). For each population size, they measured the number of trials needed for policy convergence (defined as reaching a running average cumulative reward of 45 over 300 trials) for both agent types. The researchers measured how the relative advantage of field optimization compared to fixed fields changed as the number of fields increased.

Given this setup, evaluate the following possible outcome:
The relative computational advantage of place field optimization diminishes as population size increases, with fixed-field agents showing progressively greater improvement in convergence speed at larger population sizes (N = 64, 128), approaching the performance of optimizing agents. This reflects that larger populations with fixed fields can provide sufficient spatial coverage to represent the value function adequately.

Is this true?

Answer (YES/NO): YES